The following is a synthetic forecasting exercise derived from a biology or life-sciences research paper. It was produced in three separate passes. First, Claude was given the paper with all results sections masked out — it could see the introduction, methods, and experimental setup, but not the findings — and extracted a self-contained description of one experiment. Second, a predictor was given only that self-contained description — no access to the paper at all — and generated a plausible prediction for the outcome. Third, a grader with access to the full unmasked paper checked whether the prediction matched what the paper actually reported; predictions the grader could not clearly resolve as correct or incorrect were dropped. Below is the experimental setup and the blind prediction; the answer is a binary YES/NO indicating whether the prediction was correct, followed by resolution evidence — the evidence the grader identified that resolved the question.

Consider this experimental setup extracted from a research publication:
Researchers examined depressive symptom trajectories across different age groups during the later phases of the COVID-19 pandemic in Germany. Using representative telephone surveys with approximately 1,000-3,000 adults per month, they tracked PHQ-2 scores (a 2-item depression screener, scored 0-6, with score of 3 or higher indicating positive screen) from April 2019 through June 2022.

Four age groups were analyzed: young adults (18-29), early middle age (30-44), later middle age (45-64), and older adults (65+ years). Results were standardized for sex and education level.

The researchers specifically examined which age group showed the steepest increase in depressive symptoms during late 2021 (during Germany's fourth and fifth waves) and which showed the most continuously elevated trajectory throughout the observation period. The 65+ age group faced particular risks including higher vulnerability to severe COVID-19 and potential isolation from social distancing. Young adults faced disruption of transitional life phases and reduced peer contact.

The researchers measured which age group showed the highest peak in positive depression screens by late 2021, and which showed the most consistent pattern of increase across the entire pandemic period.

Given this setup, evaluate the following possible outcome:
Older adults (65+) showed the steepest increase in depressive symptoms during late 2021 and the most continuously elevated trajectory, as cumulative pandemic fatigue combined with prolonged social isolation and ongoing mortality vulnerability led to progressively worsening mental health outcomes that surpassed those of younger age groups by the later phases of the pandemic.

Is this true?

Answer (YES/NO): NO